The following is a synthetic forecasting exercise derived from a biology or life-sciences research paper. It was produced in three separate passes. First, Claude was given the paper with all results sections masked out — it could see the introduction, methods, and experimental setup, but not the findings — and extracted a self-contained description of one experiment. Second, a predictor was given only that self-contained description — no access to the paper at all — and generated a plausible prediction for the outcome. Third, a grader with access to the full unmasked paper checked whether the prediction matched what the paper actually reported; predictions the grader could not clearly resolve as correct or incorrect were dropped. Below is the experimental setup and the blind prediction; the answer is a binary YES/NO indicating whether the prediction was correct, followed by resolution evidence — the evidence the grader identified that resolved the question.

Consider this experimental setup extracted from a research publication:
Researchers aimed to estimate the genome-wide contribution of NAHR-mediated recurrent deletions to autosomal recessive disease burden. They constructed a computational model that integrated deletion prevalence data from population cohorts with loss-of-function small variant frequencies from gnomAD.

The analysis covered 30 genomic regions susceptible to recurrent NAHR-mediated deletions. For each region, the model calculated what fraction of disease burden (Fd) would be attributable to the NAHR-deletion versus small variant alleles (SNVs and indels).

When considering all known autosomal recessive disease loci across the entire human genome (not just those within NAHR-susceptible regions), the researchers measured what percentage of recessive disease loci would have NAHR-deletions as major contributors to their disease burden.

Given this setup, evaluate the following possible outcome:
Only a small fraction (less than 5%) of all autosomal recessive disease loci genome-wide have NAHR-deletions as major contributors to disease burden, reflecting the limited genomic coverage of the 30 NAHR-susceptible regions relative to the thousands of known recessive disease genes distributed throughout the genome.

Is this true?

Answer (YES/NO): YES